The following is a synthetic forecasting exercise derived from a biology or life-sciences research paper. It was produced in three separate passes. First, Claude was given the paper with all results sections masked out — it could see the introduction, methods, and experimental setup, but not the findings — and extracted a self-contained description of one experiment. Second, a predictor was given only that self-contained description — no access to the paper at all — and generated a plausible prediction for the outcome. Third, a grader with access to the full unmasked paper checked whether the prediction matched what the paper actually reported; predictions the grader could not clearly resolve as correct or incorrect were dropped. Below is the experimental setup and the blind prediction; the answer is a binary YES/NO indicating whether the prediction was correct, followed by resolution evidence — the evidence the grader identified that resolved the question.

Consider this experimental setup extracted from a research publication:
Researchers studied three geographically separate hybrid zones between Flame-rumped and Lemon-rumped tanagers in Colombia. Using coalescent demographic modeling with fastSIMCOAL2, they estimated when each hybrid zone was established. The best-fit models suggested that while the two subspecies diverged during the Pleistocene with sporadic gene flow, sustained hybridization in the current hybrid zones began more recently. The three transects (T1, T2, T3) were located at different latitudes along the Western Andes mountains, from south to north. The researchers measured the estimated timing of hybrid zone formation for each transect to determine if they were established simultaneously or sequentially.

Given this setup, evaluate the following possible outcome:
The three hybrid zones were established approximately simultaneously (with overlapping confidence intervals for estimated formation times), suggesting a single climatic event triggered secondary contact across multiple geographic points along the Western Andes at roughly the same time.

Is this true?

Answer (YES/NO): NO